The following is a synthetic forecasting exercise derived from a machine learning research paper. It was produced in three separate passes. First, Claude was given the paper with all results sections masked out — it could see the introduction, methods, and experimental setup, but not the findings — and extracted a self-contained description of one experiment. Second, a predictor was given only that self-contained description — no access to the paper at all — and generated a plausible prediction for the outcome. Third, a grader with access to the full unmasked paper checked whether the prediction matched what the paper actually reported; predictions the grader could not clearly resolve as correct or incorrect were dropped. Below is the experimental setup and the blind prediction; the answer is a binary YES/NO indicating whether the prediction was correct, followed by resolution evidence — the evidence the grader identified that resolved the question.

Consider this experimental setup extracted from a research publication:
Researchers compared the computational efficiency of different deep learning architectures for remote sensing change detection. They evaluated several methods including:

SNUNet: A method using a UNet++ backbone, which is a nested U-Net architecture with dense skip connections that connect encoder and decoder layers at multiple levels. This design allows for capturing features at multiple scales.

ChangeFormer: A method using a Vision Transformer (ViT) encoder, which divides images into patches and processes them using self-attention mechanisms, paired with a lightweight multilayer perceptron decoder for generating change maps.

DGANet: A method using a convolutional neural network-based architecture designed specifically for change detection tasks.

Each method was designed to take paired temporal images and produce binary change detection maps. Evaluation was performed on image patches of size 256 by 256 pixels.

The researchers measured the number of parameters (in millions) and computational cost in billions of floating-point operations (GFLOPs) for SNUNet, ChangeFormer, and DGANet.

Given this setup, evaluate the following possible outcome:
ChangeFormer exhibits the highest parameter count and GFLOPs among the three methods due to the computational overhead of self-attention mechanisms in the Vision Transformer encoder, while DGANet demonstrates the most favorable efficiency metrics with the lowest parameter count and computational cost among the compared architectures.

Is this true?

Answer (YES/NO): NO